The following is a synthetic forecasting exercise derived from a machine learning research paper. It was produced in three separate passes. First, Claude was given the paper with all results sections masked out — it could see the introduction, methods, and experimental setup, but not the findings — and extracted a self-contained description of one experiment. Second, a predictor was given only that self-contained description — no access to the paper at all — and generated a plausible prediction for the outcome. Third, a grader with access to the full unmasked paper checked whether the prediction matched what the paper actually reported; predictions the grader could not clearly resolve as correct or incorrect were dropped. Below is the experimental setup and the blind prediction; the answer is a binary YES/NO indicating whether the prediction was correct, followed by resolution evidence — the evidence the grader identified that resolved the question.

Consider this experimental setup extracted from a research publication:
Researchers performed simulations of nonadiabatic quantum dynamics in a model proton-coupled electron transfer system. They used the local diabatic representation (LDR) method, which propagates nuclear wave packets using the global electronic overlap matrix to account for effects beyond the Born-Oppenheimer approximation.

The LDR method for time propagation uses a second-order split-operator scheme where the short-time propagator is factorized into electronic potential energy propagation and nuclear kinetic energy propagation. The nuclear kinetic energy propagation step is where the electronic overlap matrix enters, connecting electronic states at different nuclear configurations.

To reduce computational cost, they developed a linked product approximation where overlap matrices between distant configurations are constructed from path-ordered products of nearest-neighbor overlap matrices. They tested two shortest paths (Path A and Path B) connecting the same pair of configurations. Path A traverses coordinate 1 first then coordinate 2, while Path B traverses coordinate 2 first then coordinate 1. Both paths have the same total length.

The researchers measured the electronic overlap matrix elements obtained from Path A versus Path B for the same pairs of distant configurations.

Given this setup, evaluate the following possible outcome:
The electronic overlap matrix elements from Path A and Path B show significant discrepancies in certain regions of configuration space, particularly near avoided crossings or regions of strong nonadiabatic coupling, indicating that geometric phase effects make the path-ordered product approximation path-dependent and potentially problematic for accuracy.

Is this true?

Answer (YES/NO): NO